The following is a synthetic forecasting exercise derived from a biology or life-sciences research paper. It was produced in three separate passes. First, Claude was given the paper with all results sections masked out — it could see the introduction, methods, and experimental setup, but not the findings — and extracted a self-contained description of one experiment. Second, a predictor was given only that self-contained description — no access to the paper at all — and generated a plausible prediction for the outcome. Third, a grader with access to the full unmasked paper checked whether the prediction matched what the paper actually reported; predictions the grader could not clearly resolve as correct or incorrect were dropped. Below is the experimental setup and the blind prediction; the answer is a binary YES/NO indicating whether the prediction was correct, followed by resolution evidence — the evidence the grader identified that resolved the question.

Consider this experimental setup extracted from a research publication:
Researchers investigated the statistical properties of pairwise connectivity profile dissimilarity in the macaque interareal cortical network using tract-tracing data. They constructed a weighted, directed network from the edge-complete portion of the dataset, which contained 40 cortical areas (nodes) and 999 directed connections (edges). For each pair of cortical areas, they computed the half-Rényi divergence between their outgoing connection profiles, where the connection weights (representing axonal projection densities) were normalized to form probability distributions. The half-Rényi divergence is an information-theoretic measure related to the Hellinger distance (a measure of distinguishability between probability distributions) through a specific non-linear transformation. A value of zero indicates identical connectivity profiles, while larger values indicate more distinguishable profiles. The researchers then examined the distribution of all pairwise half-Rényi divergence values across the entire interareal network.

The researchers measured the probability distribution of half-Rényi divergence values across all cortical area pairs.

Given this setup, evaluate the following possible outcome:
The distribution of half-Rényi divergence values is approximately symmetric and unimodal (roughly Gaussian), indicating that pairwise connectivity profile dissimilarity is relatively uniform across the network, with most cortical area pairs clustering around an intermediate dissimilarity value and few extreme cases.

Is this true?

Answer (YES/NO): NO